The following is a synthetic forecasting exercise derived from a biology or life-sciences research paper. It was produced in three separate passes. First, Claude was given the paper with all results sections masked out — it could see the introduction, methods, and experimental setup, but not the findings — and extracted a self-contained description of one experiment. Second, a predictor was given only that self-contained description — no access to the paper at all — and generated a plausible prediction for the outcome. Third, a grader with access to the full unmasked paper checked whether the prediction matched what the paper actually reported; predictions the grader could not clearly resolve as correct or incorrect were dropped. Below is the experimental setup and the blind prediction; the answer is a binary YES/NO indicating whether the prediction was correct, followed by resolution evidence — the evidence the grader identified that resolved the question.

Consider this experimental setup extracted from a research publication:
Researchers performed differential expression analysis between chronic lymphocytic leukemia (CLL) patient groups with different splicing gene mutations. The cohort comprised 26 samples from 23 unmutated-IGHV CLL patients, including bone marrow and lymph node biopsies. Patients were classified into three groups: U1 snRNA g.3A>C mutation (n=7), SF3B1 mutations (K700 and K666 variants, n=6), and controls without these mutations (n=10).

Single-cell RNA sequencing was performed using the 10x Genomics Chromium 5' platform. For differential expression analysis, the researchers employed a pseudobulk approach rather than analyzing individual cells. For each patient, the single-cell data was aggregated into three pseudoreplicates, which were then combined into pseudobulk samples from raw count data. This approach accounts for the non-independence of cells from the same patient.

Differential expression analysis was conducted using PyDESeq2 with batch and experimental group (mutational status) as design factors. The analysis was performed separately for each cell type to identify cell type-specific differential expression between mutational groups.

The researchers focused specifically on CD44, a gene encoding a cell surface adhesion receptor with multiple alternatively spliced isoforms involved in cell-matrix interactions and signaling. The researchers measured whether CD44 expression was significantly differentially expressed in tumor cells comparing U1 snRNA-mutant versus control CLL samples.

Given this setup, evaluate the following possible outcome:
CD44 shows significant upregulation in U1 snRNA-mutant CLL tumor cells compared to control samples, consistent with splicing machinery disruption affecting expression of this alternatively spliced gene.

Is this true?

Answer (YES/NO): YES